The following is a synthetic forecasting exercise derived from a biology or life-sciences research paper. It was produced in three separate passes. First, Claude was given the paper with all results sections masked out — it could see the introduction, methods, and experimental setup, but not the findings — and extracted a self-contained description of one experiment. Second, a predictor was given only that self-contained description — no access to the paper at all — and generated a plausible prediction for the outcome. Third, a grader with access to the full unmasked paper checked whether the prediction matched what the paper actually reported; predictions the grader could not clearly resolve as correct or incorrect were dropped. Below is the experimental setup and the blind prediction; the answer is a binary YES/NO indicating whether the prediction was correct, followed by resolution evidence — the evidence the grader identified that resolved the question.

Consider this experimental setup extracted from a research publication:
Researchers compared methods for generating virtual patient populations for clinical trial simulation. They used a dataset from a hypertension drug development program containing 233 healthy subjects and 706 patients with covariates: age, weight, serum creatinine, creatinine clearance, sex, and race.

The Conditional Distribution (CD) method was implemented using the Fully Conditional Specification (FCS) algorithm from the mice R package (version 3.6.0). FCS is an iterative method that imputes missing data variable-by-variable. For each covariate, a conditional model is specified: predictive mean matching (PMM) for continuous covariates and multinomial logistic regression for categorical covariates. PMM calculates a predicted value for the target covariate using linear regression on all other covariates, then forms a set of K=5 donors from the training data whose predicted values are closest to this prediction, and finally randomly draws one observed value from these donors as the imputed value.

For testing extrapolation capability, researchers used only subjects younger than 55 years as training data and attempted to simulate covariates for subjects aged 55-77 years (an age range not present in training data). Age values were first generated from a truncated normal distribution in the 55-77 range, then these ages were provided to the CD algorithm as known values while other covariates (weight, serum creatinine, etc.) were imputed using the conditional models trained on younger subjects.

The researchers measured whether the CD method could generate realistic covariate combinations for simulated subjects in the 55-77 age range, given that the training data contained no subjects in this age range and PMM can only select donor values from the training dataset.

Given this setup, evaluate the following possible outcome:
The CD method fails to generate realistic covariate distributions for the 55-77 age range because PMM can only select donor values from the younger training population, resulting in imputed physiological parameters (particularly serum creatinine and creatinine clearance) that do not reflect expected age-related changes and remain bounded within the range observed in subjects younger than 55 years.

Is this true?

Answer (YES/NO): NO